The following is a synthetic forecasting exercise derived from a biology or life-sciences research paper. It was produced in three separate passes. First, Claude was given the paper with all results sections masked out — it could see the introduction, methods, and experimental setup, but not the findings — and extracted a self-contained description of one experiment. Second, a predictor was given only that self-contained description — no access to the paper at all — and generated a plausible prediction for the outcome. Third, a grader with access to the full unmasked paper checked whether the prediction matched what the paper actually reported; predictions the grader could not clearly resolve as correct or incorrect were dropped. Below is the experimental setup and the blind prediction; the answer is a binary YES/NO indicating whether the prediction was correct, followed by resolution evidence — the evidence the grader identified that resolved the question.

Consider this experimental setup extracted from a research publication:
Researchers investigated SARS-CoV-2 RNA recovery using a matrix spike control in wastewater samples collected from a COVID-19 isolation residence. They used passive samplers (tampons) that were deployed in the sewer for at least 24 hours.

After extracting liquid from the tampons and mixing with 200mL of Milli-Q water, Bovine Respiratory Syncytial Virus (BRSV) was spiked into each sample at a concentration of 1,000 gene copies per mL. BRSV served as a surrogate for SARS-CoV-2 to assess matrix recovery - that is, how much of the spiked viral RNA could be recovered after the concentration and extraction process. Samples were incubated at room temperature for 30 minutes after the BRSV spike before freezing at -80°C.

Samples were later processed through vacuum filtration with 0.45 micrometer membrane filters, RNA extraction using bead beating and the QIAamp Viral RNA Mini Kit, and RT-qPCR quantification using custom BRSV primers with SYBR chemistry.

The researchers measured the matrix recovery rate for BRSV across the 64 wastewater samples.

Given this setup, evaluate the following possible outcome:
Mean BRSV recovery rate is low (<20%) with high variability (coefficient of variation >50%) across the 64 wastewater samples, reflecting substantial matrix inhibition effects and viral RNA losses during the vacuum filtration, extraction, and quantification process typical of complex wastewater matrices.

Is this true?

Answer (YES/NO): YES